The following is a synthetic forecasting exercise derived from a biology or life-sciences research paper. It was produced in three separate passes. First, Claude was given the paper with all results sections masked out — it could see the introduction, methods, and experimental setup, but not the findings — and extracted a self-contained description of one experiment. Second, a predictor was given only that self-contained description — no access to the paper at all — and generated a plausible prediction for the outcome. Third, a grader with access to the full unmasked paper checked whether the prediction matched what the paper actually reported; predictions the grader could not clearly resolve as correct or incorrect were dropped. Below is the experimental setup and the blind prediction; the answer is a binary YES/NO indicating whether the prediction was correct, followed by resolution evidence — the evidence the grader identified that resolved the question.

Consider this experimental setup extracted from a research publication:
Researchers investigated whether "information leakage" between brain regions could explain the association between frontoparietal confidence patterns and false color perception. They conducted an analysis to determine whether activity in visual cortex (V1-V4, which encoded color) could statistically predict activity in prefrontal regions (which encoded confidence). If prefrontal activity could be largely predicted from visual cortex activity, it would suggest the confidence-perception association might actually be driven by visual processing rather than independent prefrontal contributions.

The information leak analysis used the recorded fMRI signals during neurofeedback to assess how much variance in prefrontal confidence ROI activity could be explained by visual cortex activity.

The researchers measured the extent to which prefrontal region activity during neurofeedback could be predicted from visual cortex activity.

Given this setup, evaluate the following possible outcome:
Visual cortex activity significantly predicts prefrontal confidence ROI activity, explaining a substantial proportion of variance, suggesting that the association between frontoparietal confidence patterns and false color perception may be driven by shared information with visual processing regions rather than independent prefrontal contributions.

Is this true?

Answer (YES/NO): NO